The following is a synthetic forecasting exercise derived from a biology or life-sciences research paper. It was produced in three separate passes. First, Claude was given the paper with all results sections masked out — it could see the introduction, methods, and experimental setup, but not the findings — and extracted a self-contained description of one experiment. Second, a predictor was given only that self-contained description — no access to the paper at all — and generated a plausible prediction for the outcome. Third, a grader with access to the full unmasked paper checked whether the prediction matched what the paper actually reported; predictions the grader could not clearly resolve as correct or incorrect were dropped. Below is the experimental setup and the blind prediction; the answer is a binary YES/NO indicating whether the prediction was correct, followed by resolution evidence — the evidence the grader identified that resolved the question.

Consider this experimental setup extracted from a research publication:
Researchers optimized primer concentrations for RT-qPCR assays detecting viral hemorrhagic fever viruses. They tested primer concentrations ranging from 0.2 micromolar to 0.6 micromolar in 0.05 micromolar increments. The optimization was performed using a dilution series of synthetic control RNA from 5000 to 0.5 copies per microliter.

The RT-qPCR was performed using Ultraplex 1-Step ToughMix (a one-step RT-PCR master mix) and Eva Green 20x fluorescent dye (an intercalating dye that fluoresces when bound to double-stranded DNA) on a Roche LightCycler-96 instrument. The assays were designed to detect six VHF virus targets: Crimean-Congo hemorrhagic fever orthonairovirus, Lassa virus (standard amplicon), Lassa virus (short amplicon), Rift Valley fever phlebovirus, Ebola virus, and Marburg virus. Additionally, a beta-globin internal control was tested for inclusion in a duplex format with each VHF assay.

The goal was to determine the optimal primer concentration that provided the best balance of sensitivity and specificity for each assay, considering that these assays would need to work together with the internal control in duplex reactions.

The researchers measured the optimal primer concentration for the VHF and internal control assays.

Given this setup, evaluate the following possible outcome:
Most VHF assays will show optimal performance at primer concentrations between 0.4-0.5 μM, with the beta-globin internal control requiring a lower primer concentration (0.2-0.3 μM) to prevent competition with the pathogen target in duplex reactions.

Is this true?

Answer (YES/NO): NO